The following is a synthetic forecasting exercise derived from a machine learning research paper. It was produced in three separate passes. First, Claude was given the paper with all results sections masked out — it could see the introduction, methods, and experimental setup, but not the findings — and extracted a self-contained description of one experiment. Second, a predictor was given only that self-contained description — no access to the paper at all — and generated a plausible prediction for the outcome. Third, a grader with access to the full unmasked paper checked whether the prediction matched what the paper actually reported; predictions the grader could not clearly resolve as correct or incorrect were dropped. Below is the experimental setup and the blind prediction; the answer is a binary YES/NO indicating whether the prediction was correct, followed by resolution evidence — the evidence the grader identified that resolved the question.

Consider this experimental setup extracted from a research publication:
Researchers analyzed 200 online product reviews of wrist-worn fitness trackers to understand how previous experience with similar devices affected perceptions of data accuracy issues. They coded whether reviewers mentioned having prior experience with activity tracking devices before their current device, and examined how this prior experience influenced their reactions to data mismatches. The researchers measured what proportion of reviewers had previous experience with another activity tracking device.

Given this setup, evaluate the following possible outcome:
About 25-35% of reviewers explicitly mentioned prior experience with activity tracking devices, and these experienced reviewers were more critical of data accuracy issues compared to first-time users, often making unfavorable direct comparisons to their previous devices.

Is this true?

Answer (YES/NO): NO